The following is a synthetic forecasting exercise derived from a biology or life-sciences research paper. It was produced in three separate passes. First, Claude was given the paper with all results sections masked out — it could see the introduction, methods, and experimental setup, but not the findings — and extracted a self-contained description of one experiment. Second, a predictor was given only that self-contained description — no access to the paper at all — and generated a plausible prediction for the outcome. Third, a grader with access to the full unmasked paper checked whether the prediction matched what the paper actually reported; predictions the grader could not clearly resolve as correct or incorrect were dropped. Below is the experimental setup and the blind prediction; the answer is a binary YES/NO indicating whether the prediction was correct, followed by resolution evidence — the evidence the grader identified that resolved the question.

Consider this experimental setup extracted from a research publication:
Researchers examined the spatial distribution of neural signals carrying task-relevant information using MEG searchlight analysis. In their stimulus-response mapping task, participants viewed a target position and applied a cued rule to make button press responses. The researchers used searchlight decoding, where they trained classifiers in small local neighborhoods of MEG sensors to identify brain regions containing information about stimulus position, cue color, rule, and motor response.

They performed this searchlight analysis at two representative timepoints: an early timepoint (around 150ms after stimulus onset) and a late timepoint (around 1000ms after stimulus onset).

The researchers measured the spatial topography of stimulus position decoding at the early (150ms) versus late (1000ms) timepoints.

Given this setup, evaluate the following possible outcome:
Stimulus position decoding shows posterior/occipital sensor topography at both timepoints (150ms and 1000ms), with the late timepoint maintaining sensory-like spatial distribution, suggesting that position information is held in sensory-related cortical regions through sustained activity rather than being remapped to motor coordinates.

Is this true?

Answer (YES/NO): NO